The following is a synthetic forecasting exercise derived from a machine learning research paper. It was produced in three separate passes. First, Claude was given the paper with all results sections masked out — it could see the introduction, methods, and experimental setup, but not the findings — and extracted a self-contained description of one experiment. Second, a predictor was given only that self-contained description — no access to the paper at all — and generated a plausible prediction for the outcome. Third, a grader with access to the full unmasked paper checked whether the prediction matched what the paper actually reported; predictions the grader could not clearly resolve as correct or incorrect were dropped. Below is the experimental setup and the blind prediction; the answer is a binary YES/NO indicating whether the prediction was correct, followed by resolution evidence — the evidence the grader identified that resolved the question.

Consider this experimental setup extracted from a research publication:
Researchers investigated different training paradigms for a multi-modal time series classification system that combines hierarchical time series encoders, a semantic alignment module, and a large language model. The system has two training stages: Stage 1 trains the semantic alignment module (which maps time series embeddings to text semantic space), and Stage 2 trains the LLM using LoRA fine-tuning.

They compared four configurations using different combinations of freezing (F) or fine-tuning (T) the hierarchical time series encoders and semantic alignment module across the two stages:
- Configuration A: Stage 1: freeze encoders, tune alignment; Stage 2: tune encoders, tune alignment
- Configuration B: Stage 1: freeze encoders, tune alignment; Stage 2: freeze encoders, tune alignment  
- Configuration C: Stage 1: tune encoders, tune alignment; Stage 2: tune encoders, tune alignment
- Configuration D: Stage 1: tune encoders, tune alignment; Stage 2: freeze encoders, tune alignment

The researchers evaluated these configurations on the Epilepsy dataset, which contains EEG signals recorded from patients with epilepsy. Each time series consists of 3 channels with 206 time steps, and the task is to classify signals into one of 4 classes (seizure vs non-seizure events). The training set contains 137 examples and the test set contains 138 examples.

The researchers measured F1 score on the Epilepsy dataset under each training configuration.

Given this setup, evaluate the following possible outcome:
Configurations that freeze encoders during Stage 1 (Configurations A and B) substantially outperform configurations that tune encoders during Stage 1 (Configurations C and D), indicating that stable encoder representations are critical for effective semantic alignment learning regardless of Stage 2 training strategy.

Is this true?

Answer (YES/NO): NO